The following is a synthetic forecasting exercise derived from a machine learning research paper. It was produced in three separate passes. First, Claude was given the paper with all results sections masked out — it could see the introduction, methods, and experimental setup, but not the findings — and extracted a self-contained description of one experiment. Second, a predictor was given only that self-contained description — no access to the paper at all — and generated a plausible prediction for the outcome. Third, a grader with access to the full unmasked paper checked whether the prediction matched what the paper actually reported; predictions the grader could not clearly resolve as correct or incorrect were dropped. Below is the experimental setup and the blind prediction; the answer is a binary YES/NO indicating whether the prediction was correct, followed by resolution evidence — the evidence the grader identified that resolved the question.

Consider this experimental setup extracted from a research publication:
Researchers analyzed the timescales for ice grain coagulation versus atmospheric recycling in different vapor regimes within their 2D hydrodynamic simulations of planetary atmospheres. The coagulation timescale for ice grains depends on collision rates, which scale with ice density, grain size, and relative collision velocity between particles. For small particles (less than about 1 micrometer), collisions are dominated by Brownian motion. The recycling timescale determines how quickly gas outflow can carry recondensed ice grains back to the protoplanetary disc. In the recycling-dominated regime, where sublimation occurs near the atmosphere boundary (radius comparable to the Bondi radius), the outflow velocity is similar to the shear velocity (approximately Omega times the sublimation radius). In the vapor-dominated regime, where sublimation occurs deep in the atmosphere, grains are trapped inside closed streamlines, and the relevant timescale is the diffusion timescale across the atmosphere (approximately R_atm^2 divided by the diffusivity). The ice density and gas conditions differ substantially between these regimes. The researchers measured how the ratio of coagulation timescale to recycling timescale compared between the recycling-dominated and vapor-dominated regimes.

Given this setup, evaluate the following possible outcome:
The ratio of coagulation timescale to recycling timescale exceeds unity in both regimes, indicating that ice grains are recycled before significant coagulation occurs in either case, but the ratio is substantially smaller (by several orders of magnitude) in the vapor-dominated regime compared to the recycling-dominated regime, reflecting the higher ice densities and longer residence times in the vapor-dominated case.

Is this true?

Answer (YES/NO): NO